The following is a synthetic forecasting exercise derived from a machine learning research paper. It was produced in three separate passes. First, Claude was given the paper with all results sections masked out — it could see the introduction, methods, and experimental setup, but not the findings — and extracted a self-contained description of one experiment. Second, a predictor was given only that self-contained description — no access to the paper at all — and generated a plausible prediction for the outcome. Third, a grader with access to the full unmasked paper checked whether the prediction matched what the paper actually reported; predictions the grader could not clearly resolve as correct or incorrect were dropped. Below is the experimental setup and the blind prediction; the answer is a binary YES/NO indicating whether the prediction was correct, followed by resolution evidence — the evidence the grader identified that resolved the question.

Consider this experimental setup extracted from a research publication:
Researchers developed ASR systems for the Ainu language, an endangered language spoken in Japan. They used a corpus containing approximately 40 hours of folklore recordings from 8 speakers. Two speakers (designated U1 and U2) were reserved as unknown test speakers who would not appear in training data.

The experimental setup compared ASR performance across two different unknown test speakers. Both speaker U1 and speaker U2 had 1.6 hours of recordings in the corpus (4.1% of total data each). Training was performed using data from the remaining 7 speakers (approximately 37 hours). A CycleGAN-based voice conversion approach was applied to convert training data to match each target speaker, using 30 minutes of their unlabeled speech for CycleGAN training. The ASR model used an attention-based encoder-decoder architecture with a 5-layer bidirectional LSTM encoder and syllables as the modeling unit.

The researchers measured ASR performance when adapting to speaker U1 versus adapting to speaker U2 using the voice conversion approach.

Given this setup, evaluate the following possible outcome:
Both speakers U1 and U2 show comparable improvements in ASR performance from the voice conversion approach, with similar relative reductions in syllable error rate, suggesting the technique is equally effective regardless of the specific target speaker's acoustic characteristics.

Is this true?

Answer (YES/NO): YES